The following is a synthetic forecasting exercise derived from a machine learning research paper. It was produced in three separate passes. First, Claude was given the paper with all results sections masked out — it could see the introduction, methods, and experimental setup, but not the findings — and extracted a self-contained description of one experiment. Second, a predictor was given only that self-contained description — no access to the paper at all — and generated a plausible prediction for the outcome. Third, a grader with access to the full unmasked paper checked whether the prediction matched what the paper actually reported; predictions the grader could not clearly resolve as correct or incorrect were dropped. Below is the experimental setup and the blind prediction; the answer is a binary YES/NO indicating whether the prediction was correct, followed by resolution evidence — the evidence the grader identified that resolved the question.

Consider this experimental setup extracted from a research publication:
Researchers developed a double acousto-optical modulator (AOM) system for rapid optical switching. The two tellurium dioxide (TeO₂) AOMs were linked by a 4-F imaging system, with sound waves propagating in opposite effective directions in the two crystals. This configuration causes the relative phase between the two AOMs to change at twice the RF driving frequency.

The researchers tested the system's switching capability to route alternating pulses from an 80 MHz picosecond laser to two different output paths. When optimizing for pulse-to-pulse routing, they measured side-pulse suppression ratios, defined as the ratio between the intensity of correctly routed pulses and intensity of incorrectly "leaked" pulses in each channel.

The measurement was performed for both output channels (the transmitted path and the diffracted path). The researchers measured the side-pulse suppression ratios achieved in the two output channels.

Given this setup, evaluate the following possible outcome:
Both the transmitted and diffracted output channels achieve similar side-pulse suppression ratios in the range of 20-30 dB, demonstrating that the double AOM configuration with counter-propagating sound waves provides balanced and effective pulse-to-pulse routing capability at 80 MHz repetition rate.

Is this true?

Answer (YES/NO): NO